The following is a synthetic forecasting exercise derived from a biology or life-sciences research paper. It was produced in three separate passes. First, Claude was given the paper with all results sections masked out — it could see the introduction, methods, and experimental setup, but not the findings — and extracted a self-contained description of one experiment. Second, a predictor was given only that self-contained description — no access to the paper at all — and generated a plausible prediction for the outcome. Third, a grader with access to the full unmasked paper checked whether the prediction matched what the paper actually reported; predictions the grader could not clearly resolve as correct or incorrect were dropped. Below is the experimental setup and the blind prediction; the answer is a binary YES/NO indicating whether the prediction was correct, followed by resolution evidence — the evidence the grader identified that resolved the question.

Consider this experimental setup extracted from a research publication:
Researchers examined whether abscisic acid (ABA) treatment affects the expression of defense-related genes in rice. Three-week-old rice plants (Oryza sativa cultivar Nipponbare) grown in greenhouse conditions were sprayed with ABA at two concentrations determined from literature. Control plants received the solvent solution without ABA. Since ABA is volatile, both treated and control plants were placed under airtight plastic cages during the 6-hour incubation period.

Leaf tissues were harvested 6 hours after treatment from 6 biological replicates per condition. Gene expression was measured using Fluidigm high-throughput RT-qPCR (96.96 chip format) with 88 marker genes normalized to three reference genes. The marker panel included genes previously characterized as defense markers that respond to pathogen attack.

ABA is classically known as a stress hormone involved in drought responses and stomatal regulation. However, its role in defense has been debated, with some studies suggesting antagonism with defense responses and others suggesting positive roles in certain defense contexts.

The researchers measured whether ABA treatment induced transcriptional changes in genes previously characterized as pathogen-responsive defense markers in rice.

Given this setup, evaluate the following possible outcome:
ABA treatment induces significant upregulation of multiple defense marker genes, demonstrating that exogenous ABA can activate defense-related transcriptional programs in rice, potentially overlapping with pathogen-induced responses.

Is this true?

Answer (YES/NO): NO